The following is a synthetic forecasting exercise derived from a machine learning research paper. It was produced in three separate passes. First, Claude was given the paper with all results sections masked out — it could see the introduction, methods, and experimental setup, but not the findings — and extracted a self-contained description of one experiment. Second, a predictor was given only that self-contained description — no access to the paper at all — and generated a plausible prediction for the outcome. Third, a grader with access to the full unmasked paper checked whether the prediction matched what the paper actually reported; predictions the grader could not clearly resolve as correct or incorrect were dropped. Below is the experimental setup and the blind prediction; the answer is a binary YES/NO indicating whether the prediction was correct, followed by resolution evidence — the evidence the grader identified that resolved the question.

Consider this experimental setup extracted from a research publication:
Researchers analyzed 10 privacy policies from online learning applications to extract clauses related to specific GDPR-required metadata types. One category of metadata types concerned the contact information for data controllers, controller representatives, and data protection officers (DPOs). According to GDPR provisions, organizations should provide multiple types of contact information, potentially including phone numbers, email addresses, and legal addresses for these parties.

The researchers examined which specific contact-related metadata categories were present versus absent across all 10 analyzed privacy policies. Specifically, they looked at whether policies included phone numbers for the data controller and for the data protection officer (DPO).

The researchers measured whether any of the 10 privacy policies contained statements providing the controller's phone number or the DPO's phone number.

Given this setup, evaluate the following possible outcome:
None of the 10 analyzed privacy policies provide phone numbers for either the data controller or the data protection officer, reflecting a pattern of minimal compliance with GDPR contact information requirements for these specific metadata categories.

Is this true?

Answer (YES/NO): YES